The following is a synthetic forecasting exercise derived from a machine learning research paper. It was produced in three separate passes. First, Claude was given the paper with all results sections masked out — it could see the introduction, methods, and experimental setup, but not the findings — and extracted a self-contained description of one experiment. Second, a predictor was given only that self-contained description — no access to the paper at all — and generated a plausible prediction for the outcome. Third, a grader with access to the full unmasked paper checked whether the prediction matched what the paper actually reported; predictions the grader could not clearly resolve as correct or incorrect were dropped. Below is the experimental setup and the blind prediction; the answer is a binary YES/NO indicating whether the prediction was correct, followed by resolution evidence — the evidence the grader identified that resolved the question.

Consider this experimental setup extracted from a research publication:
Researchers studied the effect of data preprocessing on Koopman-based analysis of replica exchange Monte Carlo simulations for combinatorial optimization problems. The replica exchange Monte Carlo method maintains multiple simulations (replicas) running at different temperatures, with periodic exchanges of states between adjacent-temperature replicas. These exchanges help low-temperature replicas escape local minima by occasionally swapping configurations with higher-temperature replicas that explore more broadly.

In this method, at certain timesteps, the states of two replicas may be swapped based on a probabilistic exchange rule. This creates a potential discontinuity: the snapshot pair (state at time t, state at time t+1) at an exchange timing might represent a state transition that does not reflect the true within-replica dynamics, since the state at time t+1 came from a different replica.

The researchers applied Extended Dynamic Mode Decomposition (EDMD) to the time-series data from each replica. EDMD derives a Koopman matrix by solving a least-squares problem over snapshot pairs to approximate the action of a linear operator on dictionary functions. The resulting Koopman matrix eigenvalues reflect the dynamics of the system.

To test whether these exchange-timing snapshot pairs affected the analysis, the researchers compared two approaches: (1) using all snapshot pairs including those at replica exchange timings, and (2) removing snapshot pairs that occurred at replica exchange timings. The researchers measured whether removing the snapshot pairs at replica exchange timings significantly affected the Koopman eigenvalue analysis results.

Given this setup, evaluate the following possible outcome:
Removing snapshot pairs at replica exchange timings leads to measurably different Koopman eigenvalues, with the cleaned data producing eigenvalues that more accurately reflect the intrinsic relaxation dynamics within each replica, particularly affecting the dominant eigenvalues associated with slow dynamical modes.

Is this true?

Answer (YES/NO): NO